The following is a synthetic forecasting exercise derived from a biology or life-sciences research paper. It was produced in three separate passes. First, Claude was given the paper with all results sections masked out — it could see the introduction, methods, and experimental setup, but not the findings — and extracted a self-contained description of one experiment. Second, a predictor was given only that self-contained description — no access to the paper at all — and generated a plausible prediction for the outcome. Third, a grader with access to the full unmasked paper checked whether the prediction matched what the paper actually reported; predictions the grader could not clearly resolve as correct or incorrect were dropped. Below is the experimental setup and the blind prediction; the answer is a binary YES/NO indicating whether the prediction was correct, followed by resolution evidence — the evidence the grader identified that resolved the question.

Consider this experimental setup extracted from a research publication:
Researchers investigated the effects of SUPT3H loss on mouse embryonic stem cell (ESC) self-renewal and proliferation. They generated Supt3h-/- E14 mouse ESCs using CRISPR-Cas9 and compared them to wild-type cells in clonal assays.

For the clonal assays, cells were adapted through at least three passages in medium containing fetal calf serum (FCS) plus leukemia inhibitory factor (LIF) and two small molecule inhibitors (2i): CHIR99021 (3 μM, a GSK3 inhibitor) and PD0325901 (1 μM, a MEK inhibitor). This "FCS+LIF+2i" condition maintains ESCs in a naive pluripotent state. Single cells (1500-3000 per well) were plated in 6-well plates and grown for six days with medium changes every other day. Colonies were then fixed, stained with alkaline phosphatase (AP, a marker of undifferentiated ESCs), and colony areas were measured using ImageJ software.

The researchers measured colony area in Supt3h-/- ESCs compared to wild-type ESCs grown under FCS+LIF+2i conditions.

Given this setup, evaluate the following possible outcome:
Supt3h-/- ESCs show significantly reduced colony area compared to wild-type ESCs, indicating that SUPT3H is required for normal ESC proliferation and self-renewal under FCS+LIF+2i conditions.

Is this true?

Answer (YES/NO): YES